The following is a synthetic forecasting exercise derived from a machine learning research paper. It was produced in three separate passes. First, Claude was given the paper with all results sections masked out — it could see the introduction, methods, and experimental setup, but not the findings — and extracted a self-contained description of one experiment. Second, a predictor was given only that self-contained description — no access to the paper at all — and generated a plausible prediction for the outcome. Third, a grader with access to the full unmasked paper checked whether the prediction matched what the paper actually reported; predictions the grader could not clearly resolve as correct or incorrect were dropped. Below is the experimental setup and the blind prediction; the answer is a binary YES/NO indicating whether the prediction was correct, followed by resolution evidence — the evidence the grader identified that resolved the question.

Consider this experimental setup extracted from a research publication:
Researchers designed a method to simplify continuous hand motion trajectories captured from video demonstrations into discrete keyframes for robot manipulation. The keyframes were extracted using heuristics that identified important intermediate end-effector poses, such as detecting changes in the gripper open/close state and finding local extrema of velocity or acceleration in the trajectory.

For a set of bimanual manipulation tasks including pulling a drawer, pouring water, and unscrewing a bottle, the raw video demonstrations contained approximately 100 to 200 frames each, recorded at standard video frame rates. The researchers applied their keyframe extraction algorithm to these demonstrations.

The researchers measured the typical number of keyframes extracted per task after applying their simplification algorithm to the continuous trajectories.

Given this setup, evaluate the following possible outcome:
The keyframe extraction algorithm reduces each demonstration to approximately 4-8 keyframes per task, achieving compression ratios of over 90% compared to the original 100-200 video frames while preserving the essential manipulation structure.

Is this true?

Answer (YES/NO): NO